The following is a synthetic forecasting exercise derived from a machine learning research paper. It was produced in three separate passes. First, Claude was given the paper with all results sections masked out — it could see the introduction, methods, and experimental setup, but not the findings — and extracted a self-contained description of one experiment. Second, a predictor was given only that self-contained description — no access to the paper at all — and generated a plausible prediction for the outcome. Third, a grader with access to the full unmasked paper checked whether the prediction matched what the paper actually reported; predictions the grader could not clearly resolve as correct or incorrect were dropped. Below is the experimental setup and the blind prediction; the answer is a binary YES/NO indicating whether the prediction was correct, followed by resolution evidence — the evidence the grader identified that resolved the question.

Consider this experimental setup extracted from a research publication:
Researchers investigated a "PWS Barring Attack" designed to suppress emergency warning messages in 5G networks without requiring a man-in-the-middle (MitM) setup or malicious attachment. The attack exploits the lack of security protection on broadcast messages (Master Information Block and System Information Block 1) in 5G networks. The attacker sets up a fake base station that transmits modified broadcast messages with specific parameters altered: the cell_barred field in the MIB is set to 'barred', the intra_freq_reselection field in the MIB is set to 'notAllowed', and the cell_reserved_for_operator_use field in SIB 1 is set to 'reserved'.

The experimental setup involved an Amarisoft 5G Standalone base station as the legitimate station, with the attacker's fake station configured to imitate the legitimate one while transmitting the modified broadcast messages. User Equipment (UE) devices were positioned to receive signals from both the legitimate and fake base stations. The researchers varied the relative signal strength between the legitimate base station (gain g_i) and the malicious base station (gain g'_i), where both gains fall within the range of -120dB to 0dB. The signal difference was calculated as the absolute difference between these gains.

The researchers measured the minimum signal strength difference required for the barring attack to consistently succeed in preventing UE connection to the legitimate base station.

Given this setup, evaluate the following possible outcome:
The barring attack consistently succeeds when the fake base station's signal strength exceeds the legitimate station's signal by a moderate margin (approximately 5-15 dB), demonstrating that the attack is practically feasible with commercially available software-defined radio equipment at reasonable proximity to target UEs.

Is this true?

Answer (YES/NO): YES